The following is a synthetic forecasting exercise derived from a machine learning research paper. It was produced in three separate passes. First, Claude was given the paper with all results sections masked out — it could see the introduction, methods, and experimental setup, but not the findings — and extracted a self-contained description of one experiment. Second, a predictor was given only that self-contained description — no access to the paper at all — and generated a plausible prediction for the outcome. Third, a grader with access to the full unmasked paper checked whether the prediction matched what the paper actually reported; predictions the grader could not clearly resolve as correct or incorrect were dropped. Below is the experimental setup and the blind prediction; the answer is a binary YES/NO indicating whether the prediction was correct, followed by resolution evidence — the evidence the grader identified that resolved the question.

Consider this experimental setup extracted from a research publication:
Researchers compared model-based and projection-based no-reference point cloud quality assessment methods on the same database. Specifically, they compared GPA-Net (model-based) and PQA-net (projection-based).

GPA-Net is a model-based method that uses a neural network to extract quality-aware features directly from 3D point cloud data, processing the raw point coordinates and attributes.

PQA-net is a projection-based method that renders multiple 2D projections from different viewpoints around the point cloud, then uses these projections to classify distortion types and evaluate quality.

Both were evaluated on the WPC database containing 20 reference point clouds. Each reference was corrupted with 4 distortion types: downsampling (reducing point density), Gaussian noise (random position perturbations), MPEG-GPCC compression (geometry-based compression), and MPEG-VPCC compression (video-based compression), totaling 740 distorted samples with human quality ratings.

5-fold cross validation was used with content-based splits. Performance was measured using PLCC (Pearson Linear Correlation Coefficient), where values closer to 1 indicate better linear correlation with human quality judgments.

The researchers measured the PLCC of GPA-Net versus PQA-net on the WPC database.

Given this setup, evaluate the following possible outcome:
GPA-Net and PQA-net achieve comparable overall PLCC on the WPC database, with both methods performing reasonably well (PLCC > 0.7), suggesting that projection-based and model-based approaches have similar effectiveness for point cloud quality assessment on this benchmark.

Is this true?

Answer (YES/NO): NO